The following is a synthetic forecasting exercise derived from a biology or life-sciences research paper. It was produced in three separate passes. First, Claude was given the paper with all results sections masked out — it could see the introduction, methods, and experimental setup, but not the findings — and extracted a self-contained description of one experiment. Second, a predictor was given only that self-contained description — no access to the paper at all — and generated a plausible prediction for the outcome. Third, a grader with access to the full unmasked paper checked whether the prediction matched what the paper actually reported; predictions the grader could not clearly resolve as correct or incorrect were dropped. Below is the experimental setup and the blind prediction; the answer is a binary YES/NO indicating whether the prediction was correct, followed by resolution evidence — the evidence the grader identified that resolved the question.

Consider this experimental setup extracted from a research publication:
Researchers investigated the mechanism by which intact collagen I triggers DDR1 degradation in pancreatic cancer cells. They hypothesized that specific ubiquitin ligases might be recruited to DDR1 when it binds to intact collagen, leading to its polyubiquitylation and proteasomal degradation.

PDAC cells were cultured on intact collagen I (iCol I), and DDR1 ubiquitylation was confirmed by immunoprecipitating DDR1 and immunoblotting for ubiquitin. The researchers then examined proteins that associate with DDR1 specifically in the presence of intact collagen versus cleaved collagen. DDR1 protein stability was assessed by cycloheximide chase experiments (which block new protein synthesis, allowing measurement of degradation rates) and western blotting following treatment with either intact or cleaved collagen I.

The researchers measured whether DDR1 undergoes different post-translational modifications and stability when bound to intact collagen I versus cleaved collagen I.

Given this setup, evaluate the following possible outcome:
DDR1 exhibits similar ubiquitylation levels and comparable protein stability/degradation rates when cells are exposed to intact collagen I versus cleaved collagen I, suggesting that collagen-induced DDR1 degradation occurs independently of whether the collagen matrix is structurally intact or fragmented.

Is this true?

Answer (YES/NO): NO